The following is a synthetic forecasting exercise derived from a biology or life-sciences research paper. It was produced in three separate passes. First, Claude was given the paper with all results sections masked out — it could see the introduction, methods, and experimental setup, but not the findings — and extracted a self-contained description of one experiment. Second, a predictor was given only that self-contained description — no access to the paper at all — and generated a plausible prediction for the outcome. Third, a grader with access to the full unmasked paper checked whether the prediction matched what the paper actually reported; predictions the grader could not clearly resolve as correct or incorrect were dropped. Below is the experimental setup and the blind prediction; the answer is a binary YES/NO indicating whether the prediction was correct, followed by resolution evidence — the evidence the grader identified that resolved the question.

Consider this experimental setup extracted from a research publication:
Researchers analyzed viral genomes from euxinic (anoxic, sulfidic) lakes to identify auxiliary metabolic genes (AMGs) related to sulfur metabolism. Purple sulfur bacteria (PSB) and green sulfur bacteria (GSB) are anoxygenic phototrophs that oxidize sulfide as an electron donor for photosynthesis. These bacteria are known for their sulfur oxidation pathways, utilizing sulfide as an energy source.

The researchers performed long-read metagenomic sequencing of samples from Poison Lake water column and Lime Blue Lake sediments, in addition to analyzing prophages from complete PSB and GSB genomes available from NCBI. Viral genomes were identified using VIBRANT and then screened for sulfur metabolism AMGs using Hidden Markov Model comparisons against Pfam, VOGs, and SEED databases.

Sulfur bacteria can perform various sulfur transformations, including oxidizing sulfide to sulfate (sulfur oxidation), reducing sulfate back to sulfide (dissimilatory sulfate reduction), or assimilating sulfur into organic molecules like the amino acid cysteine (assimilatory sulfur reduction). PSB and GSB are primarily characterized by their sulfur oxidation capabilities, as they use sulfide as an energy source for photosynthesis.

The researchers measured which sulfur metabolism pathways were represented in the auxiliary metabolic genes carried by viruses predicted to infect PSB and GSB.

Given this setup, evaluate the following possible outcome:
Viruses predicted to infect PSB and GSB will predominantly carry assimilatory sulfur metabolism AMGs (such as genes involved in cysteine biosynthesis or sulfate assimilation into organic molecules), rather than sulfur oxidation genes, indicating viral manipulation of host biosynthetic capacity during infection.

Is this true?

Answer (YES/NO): YES